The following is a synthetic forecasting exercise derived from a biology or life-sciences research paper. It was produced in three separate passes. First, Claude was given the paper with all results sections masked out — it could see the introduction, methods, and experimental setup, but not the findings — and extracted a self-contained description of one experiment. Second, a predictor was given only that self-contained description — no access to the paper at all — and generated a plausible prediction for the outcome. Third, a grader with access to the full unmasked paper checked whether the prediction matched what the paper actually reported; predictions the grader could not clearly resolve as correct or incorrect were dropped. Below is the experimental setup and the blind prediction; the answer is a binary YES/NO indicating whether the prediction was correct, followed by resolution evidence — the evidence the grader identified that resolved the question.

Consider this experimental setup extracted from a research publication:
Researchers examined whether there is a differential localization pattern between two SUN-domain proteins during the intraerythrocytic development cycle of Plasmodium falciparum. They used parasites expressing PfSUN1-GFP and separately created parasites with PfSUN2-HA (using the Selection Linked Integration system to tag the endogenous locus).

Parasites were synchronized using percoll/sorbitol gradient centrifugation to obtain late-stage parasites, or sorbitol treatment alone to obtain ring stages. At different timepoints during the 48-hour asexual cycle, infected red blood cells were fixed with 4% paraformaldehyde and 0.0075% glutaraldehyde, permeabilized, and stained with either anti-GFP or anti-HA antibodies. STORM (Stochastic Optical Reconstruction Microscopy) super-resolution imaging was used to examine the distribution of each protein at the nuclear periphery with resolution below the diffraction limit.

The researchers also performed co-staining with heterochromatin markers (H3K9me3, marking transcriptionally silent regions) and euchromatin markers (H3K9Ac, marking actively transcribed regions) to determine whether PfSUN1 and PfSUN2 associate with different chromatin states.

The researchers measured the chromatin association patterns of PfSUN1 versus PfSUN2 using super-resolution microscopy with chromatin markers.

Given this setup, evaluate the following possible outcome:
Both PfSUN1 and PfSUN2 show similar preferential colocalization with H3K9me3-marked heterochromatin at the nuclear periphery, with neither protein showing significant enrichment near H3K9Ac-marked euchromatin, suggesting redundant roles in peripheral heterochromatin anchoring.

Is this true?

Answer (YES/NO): NO